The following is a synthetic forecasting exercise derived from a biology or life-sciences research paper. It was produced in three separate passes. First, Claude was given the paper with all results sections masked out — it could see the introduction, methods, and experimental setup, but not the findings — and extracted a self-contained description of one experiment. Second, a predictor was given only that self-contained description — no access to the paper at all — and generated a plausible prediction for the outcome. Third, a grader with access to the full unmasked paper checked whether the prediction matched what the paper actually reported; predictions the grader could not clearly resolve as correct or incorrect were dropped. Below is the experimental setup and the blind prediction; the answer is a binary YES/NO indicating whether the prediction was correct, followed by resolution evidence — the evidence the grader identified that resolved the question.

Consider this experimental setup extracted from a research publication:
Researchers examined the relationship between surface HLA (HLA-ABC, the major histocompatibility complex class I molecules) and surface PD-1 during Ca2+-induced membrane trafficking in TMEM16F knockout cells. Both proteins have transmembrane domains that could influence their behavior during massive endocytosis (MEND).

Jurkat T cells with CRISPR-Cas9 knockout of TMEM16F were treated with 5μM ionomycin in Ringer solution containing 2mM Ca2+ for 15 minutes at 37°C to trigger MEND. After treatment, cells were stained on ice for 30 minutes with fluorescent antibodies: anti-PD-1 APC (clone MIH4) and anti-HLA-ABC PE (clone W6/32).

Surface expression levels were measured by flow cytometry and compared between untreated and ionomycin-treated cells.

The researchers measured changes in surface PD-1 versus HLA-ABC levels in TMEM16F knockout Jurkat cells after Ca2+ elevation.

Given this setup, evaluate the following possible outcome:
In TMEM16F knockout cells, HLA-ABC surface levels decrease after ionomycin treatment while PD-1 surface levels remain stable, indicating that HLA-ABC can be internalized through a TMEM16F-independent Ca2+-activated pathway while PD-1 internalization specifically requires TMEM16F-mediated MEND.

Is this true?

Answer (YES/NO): NO